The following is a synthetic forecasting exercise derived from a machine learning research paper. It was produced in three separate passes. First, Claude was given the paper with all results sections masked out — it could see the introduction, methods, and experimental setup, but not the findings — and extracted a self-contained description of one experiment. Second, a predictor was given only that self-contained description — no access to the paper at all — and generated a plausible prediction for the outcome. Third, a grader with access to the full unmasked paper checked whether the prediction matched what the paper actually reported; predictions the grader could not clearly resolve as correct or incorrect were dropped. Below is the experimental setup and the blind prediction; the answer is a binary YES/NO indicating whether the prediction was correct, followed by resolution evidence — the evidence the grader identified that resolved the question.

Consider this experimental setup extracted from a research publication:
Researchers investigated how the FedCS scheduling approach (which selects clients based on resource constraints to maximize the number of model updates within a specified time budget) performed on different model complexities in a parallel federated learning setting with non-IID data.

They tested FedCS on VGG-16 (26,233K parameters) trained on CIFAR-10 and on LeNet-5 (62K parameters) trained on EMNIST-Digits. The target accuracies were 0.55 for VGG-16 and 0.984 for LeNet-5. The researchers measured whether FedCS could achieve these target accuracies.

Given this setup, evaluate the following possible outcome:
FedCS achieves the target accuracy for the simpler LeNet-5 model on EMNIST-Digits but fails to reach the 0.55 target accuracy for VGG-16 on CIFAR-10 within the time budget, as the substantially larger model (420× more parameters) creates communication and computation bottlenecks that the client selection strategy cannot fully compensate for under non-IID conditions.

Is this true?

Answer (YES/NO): NO